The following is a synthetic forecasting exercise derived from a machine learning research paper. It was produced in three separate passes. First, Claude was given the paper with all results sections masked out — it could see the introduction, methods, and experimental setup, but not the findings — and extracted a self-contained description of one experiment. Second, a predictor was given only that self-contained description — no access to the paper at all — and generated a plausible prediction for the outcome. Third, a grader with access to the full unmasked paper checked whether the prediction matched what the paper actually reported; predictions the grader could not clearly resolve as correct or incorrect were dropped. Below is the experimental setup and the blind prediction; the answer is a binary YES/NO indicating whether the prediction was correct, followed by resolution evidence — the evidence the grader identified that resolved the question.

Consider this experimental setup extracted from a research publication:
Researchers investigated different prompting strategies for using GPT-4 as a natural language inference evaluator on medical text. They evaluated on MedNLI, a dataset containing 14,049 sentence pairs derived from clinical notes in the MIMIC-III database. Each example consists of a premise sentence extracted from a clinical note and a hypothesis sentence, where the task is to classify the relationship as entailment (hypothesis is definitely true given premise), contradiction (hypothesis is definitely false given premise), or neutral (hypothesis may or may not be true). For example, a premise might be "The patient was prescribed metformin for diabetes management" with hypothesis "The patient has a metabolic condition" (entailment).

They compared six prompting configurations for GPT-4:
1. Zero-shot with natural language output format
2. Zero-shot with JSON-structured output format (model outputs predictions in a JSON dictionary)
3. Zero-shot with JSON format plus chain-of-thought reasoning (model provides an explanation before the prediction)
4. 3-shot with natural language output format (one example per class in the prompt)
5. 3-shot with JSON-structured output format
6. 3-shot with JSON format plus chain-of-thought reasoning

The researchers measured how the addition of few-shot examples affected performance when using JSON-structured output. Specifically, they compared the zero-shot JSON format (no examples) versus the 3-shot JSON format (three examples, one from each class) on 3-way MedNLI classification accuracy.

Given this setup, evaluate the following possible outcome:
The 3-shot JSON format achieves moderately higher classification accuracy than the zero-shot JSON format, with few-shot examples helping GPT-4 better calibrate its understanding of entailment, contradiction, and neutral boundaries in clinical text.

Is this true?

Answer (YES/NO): NO